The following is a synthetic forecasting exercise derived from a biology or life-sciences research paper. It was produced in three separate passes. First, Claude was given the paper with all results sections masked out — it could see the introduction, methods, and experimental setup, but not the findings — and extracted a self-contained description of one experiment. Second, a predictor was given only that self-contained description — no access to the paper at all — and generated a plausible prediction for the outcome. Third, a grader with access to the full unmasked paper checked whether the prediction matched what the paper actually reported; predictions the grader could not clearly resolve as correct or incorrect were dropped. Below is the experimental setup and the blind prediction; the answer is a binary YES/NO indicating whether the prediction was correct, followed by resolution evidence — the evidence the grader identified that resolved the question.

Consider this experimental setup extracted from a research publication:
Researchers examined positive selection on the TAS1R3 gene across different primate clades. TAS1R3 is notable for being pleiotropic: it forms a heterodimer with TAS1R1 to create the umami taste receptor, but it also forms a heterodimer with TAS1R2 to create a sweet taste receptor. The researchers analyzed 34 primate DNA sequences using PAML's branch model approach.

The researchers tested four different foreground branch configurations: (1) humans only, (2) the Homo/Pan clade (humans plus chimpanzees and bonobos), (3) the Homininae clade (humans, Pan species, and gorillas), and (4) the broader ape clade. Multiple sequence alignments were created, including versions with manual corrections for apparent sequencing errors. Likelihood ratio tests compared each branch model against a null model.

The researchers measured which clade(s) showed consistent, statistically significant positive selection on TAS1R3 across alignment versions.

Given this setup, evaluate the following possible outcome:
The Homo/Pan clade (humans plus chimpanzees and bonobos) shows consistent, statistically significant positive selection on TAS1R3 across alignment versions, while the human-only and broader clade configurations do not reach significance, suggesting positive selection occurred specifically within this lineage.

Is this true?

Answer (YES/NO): YES